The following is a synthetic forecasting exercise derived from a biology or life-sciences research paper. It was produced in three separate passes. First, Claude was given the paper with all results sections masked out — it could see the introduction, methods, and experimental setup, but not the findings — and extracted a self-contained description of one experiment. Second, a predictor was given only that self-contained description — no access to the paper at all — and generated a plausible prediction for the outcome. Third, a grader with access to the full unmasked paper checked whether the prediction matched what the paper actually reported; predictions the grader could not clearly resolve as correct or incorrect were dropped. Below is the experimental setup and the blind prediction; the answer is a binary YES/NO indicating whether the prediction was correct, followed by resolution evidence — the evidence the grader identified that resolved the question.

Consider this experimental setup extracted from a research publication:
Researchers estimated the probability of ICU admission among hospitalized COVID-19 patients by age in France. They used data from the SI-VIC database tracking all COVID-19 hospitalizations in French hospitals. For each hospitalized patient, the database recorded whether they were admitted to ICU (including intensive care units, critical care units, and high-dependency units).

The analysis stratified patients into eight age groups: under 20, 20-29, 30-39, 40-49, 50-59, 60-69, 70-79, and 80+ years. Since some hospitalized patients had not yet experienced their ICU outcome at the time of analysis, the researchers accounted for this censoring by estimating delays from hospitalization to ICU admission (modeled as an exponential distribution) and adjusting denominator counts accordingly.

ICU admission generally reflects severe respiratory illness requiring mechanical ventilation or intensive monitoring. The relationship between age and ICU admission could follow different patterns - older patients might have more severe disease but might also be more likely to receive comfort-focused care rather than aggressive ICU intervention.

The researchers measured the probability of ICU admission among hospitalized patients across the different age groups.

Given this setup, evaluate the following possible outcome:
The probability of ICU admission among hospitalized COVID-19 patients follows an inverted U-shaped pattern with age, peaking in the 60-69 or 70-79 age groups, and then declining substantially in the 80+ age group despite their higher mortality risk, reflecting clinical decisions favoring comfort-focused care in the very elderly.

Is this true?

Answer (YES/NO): YES